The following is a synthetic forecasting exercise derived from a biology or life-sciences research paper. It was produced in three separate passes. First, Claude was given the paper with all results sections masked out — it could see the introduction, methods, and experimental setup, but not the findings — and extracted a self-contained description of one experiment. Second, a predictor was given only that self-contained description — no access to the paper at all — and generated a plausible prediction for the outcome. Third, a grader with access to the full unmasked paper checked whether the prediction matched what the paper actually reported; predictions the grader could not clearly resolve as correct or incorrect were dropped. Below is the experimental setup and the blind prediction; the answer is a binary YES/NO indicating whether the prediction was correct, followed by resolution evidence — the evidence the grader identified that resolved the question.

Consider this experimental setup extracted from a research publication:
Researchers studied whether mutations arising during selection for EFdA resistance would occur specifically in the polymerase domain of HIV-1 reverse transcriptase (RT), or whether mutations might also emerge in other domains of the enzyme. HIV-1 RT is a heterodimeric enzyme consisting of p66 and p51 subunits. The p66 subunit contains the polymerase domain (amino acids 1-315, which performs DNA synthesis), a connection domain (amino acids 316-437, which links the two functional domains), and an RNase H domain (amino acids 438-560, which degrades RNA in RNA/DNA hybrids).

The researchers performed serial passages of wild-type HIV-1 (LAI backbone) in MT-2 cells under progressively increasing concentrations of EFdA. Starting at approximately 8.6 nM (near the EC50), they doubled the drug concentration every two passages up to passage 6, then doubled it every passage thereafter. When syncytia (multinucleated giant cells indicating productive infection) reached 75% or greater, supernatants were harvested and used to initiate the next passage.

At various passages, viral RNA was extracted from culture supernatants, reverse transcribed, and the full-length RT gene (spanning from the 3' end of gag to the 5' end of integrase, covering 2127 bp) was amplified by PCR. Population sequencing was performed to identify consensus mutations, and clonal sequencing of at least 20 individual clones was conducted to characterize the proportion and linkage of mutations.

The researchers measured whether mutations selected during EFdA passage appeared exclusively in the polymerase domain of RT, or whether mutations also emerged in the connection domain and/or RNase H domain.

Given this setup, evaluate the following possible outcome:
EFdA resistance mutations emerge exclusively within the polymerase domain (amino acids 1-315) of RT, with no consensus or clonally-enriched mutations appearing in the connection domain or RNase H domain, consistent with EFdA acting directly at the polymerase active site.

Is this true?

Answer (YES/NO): NO